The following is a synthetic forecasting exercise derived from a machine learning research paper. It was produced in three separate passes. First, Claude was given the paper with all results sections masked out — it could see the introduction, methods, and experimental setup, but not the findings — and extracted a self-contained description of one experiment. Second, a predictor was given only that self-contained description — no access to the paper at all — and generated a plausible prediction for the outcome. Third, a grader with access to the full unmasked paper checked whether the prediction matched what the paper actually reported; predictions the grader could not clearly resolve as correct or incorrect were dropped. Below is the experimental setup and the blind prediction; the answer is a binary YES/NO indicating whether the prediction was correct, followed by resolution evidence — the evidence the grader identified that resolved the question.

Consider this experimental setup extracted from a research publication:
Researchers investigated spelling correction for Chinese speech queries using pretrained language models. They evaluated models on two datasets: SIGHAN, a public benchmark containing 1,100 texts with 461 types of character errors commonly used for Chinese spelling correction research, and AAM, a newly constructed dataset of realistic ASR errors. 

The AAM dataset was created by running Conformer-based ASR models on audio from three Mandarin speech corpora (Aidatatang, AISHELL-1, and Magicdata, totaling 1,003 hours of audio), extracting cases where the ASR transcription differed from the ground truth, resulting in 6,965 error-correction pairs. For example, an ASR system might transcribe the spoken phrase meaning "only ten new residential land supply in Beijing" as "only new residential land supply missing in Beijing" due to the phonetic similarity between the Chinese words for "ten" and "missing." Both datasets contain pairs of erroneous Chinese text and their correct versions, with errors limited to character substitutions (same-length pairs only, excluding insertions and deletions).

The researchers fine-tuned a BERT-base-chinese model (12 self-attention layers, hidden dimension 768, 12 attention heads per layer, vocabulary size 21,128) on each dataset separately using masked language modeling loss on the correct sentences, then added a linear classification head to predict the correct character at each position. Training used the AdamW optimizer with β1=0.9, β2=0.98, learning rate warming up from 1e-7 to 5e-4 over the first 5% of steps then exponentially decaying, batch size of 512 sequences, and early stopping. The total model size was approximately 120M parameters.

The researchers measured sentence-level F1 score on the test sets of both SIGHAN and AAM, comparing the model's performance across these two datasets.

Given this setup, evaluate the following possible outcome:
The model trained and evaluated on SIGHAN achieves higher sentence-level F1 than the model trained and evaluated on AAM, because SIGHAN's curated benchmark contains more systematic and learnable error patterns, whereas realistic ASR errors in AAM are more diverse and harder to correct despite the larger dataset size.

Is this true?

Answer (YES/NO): YES